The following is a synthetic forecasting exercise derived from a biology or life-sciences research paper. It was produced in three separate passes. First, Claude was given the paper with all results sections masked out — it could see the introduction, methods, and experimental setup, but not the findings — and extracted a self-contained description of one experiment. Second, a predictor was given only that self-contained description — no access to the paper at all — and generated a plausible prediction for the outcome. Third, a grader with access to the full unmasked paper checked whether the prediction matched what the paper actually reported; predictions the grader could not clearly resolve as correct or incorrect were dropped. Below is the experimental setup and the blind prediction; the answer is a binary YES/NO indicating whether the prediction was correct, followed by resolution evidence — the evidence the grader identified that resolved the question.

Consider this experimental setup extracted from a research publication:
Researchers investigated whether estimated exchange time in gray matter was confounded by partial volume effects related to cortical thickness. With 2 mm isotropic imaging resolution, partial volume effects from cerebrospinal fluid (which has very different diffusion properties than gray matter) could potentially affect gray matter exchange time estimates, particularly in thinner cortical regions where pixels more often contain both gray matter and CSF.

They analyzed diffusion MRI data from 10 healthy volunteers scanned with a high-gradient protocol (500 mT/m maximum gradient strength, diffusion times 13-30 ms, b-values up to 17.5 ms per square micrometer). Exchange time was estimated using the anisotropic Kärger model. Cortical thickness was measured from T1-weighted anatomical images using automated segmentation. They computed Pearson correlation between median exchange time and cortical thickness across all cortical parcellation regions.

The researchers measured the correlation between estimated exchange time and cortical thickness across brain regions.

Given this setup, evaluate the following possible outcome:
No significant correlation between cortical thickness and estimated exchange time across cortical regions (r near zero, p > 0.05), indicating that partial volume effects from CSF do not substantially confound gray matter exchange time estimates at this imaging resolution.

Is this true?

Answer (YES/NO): YES